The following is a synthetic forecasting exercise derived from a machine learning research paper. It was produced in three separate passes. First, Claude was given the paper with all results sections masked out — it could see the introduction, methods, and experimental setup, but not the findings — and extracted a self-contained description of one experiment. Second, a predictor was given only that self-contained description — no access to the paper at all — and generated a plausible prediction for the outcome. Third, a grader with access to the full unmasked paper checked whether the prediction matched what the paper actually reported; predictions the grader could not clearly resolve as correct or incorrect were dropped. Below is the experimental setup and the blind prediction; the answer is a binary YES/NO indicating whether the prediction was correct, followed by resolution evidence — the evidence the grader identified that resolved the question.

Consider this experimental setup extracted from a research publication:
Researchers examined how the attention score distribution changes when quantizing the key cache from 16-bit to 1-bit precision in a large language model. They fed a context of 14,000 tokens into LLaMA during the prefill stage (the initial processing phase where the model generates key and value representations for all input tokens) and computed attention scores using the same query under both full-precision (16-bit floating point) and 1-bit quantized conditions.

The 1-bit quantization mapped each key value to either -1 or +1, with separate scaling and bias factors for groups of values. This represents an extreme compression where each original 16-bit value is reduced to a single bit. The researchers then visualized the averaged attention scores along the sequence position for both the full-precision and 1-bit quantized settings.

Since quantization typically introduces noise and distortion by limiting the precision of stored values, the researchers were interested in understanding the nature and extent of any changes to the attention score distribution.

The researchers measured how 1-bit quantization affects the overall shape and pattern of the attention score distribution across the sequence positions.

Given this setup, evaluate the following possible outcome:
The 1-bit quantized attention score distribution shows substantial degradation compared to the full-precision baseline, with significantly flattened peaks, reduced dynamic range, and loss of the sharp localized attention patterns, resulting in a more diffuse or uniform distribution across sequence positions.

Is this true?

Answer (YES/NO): NO